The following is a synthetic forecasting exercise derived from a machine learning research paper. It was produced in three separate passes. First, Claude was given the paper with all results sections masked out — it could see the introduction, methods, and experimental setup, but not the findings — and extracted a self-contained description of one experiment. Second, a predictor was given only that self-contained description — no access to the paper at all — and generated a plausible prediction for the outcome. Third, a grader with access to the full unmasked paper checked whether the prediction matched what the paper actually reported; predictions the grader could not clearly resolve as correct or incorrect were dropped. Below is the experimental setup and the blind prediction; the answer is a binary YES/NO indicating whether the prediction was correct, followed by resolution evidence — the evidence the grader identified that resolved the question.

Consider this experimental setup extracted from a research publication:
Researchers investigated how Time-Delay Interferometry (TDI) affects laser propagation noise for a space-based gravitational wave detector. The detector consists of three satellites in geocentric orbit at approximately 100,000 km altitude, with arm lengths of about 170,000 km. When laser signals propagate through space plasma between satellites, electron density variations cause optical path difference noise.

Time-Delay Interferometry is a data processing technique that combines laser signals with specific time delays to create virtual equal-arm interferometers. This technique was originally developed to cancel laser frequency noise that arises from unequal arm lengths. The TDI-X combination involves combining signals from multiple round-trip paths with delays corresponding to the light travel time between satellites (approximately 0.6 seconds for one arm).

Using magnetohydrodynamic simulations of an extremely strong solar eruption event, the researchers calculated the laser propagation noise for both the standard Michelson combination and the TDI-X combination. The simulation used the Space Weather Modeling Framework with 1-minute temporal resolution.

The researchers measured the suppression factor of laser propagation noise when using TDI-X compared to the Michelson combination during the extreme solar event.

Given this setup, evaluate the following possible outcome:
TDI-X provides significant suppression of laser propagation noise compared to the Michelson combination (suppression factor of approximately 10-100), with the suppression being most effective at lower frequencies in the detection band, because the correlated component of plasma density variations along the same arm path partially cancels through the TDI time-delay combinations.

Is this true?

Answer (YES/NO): YES